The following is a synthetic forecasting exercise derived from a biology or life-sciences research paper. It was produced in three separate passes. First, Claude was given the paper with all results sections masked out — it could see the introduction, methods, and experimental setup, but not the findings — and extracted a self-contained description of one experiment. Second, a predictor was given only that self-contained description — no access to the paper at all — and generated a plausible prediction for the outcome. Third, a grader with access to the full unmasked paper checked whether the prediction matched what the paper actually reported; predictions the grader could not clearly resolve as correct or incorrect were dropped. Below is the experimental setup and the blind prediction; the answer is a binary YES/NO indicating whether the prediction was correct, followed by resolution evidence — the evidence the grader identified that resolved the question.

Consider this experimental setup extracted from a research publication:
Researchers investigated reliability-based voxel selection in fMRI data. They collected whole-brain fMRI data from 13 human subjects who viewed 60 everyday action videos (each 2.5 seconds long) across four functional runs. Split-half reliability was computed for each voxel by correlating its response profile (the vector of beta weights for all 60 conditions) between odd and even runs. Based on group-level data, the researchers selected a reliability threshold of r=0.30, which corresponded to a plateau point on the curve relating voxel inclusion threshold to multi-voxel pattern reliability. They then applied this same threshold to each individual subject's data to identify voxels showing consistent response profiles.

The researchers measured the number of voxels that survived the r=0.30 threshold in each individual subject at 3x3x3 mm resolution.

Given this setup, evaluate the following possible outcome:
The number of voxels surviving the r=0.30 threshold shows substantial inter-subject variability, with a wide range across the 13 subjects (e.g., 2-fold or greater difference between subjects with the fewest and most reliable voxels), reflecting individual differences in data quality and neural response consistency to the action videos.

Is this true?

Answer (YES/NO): YES